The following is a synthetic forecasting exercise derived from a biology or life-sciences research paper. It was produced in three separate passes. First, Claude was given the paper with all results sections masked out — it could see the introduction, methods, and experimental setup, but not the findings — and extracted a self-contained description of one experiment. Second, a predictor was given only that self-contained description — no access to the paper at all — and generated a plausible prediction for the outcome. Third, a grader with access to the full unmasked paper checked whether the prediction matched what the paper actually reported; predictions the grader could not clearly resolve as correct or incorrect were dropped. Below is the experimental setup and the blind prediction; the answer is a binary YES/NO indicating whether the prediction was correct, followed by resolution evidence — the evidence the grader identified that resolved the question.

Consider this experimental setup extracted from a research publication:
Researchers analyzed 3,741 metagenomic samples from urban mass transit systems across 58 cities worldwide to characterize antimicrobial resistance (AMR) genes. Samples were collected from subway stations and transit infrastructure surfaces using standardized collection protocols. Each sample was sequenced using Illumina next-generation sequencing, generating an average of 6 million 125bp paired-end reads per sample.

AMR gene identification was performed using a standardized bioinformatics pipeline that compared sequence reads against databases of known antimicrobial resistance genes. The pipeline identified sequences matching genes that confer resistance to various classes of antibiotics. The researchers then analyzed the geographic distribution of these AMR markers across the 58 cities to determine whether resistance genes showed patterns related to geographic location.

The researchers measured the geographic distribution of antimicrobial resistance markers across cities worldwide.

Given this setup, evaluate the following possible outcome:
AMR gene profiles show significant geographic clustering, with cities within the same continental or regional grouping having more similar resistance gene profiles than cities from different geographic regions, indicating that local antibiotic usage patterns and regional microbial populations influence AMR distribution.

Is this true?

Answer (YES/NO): NO